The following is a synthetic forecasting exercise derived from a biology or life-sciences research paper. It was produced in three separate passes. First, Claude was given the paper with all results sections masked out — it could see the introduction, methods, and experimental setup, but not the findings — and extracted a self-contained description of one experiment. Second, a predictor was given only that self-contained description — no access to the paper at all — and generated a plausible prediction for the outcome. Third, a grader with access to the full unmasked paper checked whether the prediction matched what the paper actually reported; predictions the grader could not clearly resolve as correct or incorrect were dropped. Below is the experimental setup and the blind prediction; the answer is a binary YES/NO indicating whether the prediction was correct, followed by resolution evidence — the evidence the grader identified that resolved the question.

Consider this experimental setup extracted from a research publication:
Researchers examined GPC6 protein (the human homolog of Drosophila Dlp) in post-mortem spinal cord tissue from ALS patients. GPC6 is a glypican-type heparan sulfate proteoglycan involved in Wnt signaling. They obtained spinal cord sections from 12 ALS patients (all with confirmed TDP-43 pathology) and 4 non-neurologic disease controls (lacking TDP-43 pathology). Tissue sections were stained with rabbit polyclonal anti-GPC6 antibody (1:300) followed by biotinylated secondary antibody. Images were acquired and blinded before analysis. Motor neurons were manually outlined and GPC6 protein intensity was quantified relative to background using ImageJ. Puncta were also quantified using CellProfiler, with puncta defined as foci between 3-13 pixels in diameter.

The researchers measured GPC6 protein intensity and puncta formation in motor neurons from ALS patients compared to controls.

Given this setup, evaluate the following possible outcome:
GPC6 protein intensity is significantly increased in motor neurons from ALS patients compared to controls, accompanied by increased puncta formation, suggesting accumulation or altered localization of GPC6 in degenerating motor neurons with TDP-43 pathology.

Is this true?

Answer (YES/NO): YES